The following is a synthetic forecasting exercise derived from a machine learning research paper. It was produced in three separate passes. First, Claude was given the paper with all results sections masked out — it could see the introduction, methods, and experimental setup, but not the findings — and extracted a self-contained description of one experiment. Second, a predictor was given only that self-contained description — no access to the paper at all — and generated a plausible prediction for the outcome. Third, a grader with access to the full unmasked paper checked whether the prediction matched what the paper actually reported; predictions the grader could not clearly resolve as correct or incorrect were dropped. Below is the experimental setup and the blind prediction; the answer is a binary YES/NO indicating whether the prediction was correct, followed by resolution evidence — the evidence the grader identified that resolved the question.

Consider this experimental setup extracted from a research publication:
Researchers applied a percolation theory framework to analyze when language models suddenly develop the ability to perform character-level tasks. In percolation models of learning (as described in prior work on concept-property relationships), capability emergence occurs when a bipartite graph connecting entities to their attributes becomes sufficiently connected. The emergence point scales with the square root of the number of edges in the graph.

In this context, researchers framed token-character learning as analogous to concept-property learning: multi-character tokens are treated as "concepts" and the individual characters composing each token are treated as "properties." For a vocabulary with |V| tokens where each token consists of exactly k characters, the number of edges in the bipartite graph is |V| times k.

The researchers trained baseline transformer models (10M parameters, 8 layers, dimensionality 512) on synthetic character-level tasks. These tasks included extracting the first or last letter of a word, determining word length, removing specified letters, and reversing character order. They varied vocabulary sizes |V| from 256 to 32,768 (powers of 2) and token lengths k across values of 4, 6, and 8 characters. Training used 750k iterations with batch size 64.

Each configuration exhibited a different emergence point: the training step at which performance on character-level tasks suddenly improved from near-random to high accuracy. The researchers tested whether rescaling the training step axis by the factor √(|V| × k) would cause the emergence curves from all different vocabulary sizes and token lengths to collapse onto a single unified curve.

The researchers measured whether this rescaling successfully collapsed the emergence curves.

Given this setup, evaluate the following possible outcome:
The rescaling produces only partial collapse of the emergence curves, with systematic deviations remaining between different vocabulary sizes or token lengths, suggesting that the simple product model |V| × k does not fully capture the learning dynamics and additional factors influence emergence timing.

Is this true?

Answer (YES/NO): NO